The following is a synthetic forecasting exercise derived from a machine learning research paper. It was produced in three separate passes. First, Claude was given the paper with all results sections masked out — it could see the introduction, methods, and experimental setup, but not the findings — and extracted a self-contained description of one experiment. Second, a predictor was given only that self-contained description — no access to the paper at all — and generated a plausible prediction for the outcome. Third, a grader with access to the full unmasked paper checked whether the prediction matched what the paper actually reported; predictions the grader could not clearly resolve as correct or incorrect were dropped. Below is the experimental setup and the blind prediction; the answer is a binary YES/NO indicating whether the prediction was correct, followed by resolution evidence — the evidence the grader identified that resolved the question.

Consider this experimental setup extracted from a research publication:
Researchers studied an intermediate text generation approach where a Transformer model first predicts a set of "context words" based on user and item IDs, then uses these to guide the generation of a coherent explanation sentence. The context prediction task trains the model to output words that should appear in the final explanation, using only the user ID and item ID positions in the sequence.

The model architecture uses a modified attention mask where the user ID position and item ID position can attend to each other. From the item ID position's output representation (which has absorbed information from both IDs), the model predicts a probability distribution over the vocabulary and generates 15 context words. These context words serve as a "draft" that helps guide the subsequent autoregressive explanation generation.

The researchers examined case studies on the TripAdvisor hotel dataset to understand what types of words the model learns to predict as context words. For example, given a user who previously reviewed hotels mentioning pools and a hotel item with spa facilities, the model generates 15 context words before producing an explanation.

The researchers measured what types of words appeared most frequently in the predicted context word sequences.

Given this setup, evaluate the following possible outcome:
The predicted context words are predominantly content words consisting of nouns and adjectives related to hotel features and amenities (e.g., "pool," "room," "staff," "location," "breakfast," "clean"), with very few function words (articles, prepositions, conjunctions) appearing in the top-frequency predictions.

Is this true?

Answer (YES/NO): NO